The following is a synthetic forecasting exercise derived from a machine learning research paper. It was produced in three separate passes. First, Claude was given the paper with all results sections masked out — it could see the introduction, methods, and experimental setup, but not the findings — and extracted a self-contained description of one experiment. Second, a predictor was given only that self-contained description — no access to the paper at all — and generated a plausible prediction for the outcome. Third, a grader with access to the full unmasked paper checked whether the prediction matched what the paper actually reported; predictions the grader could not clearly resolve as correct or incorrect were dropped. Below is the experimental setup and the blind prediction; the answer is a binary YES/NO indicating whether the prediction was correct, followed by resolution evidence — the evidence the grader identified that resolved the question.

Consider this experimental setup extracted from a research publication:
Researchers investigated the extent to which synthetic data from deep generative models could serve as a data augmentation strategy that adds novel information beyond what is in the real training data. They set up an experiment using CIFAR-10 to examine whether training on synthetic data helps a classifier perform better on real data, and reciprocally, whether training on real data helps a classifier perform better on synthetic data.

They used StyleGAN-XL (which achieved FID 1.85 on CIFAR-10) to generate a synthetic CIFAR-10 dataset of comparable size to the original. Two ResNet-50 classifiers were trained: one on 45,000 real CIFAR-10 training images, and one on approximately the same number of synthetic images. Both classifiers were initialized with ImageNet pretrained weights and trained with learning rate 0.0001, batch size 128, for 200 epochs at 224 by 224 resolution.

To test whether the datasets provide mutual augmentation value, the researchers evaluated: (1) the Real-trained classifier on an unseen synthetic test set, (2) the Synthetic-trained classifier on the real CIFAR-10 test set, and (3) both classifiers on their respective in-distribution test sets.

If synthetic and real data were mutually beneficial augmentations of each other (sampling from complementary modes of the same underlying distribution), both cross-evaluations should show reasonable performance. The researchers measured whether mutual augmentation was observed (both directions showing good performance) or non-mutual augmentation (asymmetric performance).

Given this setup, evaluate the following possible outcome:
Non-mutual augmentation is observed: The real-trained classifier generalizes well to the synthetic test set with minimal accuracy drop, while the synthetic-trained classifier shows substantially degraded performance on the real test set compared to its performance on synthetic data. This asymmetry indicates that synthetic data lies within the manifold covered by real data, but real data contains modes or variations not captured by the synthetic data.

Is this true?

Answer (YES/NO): YES